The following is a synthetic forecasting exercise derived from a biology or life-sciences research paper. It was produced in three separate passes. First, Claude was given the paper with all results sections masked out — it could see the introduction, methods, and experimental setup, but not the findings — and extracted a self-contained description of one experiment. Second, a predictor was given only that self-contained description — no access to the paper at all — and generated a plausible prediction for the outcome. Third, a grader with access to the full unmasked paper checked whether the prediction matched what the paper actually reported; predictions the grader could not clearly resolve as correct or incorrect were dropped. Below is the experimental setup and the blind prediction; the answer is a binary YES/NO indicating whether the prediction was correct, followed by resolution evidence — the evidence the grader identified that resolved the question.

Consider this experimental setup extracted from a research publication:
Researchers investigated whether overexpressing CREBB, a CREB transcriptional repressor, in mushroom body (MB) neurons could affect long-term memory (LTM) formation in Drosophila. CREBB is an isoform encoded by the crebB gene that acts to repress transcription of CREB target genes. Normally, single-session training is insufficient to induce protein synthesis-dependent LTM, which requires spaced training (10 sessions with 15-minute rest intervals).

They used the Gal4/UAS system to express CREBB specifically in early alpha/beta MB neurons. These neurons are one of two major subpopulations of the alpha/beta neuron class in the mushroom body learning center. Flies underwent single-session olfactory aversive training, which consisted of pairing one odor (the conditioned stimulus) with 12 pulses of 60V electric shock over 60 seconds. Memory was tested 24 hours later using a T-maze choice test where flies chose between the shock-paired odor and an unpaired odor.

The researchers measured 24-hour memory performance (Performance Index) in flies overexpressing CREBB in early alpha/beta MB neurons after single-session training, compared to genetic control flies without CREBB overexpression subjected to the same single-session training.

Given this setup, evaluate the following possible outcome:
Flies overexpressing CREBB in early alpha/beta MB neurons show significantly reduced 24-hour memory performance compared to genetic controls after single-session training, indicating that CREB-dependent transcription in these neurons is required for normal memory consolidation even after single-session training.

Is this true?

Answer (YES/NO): NO